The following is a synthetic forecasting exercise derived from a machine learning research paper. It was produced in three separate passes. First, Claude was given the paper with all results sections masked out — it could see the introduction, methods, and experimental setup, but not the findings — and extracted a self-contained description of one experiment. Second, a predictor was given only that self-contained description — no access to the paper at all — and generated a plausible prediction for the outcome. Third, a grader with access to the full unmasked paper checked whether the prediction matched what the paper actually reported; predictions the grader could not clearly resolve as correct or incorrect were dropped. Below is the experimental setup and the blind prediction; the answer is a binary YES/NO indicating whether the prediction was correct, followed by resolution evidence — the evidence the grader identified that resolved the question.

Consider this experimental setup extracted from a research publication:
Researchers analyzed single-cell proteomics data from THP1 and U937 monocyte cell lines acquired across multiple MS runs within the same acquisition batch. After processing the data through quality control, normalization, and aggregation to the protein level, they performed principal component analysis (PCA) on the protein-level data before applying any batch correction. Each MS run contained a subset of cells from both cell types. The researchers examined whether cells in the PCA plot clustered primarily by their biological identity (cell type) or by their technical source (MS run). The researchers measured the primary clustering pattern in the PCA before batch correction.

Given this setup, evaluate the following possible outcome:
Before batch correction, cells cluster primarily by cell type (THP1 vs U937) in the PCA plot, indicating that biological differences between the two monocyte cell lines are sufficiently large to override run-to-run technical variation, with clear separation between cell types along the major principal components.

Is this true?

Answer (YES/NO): NO